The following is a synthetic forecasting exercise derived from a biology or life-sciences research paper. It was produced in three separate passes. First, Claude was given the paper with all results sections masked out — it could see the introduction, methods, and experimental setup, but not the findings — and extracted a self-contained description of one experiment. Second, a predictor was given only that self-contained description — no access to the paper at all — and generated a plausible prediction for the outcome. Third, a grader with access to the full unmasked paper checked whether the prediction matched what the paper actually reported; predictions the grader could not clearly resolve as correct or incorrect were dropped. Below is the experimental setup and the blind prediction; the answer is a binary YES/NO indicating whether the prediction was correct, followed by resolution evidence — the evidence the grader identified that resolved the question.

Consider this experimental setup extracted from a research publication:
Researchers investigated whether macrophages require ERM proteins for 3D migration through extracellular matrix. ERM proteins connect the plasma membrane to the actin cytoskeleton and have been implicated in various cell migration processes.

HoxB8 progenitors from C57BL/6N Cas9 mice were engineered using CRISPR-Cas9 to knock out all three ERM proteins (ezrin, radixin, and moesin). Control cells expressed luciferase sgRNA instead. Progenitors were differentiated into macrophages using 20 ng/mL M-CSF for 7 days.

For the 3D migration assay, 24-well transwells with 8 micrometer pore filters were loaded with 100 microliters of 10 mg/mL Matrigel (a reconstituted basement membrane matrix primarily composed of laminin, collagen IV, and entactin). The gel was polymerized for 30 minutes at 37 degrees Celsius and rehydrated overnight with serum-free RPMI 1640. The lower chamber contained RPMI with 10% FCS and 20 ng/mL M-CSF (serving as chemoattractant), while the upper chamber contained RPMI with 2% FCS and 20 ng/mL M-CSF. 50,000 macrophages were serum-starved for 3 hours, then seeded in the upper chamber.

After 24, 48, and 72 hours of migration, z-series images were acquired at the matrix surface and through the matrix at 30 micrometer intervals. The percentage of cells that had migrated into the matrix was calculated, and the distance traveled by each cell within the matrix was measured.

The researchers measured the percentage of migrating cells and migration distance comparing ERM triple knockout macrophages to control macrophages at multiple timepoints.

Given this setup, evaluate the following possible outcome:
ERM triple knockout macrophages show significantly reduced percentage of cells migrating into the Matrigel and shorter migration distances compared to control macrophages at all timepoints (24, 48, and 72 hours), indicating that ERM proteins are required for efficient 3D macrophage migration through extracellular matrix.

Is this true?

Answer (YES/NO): NO